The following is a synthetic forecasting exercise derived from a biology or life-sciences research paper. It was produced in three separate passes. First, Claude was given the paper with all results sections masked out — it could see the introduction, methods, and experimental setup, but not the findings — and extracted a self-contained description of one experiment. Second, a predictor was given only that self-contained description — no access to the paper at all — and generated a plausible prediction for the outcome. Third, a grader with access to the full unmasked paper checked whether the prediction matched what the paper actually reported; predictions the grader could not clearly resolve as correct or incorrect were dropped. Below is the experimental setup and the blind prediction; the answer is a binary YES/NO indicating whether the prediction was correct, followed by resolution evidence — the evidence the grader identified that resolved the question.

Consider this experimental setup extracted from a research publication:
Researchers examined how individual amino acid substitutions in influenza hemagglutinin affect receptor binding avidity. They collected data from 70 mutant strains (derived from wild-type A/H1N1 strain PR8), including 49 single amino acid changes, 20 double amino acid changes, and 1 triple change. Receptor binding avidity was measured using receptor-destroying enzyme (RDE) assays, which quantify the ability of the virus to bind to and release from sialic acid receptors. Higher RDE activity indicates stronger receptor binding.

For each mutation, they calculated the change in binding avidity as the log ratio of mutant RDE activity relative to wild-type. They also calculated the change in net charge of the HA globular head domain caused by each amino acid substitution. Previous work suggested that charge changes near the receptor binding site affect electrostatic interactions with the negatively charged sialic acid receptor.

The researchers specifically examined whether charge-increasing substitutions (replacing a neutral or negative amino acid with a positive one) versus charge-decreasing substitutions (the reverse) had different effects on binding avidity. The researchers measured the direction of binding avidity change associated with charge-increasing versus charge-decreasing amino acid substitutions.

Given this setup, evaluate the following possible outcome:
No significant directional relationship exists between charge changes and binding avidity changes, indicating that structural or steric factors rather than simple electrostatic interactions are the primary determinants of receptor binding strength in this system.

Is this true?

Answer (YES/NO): NO